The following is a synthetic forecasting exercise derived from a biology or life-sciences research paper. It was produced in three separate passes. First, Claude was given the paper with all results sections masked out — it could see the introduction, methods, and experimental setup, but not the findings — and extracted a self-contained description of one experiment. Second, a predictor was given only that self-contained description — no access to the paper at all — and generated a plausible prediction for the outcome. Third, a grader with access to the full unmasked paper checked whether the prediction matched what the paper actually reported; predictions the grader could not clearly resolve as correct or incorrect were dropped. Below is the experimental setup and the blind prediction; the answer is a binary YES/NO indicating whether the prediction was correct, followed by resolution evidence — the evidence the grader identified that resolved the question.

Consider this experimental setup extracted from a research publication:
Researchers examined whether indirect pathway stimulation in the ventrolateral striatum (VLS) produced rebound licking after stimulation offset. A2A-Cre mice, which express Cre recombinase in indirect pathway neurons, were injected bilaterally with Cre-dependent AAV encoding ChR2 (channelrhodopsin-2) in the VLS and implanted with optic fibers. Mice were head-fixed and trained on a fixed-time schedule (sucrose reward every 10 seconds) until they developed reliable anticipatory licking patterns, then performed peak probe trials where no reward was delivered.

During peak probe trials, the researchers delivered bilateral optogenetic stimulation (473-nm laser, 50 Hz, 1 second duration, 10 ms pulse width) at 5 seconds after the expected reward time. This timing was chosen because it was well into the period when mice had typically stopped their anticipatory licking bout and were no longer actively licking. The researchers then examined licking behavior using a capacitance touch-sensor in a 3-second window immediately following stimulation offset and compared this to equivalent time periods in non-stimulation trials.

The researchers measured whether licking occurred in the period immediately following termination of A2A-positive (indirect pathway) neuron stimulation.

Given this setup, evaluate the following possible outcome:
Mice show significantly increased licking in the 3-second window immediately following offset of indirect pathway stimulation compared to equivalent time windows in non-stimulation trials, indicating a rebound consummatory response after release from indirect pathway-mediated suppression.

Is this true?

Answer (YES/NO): YES